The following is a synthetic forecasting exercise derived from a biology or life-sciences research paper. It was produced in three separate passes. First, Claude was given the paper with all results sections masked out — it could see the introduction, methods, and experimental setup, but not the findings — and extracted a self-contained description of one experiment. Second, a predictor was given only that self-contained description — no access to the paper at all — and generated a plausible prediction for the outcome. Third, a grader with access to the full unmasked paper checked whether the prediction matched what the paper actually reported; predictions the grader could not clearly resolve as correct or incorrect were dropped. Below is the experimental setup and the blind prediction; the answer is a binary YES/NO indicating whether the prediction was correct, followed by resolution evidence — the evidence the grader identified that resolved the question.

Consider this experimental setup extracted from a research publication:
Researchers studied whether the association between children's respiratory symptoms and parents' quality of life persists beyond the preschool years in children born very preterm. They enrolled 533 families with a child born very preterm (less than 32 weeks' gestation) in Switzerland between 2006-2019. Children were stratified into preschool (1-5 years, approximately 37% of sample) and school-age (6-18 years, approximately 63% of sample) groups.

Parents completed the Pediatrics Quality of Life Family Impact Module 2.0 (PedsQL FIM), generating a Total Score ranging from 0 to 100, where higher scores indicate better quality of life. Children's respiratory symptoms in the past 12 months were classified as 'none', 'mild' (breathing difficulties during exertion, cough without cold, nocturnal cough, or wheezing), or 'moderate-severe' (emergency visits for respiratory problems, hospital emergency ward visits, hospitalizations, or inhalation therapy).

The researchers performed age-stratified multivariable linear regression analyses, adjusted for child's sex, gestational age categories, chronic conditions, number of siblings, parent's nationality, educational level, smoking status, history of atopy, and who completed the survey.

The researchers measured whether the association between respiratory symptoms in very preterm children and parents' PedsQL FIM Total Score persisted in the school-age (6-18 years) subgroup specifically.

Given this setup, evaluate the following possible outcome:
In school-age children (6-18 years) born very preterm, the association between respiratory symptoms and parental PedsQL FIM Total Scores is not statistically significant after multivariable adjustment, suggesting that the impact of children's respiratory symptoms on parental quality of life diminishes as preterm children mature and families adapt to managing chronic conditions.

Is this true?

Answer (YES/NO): NO